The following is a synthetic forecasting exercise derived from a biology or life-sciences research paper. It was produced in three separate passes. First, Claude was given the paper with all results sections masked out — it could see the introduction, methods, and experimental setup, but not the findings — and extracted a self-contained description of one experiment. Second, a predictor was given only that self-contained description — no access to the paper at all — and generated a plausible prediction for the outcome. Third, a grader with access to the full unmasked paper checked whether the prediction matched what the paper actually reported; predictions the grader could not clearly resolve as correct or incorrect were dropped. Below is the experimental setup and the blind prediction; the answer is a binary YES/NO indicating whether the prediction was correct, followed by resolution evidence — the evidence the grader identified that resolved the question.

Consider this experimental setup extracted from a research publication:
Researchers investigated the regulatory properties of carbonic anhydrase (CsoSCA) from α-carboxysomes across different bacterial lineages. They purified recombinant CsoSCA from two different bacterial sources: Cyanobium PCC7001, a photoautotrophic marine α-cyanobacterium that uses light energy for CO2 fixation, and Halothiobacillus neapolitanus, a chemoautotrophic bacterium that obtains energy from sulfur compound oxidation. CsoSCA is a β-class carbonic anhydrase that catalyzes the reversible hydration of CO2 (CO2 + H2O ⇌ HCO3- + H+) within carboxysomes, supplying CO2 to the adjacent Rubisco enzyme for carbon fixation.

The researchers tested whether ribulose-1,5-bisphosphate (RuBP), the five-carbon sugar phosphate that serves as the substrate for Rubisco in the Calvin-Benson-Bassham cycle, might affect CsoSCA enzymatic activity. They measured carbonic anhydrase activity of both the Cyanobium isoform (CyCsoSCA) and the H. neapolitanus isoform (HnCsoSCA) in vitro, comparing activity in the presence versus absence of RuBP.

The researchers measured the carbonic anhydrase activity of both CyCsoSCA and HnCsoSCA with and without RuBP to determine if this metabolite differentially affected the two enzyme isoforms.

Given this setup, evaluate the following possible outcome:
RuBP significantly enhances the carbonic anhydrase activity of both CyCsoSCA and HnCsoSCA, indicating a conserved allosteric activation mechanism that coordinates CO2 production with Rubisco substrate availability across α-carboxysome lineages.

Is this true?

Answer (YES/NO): NO